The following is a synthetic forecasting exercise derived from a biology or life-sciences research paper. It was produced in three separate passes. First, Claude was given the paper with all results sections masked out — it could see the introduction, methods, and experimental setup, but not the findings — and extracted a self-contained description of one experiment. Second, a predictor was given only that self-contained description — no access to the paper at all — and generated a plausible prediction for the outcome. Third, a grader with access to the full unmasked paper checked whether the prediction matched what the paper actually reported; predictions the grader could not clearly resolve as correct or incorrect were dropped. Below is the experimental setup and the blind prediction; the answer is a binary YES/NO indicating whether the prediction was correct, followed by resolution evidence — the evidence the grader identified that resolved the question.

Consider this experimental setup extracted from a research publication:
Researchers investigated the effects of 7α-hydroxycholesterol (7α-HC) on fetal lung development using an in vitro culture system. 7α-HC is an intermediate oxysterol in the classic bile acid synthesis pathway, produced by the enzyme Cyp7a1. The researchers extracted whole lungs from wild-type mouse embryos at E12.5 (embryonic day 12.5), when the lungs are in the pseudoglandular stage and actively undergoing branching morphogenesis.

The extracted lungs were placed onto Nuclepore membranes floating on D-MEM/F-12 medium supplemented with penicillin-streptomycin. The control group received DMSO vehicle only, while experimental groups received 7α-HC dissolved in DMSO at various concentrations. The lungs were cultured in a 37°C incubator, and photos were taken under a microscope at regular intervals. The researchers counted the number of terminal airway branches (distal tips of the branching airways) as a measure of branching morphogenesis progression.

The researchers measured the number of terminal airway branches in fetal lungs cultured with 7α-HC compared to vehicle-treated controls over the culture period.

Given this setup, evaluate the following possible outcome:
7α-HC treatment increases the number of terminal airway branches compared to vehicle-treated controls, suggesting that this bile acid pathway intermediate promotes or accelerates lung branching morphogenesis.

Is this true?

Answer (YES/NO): NO